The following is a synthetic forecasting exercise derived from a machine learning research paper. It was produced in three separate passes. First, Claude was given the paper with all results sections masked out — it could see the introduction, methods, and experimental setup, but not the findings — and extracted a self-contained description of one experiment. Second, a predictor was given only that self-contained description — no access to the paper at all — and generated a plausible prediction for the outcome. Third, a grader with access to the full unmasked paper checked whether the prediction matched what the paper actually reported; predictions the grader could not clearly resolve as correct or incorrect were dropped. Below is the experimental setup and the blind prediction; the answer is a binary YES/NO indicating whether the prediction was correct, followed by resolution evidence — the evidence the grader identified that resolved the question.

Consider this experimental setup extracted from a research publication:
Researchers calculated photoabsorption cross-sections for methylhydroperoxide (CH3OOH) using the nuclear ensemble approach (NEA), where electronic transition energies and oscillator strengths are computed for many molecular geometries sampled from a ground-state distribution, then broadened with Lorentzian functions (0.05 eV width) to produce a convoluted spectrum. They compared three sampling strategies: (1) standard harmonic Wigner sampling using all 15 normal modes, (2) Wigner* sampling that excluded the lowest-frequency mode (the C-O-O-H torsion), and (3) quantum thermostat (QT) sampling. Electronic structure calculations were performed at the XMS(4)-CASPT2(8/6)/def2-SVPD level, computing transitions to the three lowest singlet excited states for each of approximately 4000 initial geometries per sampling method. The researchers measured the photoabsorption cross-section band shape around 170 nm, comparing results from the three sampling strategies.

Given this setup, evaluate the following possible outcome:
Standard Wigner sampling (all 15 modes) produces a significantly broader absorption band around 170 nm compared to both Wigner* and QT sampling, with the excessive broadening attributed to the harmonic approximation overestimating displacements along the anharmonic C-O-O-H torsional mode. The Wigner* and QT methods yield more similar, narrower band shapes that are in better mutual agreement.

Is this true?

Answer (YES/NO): NO